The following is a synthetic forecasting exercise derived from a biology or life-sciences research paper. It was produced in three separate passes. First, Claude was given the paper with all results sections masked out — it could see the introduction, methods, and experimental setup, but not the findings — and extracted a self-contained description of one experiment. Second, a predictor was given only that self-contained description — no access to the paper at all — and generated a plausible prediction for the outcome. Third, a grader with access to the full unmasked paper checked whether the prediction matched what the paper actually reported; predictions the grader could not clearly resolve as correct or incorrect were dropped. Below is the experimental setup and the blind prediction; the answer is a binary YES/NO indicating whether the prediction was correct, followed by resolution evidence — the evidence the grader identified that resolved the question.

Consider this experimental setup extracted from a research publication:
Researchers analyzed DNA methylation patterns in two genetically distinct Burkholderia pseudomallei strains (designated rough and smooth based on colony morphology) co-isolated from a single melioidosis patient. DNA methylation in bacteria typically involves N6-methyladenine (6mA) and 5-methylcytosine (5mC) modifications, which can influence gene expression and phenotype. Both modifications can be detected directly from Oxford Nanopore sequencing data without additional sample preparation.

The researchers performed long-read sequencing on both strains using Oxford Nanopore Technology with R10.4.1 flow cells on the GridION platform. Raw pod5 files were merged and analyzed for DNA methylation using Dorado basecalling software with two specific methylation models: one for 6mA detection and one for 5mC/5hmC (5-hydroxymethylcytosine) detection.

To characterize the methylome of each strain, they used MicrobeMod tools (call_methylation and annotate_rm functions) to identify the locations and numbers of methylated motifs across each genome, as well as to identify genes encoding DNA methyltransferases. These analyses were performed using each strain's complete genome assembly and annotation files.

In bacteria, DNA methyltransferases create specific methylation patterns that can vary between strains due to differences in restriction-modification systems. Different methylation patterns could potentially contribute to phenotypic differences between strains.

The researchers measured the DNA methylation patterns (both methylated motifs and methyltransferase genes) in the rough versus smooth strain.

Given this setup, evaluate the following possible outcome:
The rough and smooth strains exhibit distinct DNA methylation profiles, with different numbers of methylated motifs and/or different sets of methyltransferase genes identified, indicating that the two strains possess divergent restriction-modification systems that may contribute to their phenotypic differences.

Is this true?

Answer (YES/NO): NO